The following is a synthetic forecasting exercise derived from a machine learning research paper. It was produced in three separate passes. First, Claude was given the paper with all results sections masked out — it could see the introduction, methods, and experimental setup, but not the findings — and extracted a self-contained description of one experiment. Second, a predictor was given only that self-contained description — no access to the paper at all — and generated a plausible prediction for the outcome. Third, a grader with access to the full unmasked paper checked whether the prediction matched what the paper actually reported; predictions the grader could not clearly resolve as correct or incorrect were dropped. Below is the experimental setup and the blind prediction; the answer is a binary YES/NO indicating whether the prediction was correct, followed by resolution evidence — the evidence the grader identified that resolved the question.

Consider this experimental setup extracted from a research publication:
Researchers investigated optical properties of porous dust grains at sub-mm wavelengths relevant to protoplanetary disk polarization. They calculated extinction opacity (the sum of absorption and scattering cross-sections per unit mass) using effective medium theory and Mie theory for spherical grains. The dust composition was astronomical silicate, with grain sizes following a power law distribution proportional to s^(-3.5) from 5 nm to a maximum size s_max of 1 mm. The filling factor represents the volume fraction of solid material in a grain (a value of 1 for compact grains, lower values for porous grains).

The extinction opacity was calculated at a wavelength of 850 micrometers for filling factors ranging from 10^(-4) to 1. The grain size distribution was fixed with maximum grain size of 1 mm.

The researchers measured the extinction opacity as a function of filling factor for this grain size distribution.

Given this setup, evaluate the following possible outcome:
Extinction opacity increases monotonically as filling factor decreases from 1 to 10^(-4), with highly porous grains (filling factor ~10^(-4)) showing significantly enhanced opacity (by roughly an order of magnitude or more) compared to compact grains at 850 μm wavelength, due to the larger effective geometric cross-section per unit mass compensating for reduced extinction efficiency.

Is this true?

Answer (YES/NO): NO